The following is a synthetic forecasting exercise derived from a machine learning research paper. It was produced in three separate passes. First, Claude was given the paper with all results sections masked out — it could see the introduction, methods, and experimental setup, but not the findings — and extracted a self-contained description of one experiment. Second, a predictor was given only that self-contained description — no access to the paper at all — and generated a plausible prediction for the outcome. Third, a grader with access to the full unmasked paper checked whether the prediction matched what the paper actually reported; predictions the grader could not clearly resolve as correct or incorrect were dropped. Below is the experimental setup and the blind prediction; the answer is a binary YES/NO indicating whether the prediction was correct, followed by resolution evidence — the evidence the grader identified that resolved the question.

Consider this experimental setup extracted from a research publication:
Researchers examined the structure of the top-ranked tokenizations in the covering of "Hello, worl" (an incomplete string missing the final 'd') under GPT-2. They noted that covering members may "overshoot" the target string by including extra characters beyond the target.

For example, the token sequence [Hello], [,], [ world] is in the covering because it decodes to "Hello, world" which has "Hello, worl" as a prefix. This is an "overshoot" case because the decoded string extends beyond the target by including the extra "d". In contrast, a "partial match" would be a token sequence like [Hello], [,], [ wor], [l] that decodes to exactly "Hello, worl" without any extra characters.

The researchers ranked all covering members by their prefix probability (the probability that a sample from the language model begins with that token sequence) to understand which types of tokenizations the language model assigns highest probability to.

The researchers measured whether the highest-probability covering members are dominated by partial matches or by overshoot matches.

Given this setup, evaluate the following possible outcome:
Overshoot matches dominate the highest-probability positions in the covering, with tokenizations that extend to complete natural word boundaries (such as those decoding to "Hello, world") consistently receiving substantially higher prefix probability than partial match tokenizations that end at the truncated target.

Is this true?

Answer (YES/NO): YES